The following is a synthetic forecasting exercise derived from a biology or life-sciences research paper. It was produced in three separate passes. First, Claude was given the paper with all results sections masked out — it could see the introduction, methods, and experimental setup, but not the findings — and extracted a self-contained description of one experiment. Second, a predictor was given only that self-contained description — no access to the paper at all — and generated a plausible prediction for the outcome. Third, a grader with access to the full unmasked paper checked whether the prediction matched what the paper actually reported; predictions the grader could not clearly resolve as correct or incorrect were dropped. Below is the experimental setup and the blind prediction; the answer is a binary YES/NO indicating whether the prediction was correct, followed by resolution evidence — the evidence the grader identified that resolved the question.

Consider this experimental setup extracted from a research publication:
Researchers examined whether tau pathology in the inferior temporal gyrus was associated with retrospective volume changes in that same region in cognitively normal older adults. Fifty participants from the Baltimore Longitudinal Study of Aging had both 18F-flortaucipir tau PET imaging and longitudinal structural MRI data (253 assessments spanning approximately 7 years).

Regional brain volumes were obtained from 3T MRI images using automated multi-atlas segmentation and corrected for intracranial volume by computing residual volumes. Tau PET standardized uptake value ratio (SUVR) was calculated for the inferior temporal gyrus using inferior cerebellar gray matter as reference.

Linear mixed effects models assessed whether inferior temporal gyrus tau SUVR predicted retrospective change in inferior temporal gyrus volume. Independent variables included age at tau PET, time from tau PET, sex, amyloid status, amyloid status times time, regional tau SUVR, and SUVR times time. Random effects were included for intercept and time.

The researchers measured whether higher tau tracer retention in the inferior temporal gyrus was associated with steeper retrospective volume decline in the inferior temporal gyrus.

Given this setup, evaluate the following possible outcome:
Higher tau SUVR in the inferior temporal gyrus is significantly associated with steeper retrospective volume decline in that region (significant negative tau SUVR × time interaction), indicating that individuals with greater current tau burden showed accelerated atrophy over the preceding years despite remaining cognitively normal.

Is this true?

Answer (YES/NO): NO